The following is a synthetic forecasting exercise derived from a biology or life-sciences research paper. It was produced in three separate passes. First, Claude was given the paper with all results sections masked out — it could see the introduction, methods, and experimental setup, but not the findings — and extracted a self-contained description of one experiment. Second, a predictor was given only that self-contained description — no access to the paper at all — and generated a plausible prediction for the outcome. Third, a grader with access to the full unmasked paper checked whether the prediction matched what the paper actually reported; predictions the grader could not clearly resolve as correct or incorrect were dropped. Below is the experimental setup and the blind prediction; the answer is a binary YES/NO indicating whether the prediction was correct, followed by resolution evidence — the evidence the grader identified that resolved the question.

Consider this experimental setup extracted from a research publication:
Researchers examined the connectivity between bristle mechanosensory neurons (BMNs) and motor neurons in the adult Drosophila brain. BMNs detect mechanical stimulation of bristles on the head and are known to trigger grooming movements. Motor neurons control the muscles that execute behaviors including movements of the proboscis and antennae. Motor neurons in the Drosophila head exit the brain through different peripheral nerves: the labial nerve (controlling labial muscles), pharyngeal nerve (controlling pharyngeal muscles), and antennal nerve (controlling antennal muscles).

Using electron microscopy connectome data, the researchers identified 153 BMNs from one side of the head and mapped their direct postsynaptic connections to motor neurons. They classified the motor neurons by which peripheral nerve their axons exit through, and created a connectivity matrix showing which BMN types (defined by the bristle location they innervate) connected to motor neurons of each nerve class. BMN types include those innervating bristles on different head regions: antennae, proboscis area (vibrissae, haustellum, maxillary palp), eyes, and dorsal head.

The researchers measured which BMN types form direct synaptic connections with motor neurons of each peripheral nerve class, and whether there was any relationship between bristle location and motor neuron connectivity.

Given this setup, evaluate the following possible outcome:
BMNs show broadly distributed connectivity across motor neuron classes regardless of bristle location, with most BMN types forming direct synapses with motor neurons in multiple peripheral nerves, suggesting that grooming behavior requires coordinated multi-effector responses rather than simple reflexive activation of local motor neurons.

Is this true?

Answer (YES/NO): NO